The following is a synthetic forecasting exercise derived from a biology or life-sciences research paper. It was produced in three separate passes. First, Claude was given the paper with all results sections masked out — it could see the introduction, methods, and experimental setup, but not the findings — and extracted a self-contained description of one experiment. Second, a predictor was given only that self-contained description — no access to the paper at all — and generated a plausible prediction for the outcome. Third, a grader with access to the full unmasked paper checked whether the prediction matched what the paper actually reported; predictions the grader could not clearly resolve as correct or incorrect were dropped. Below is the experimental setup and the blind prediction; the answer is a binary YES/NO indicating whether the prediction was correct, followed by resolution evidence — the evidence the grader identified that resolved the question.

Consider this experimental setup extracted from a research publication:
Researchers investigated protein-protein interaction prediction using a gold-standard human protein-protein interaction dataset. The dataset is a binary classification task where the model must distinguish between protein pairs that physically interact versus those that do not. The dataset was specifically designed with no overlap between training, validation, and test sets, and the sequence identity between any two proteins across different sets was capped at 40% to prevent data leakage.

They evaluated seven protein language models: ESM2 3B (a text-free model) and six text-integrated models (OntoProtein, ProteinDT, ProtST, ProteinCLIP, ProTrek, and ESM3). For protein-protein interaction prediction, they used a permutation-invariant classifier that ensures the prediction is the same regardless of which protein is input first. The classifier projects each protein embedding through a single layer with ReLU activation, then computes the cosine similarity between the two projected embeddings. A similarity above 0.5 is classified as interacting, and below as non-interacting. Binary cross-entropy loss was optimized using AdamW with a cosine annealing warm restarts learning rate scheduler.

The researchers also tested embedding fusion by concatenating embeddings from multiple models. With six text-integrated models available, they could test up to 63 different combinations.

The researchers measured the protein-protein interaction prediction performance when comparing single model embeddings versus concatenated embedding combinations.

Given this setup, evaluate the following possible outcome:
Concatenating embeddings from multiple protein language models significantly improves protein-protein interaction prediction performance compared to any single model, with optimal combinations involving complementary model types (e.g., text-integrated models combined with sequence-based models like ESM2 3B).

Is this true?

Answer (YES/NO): NO